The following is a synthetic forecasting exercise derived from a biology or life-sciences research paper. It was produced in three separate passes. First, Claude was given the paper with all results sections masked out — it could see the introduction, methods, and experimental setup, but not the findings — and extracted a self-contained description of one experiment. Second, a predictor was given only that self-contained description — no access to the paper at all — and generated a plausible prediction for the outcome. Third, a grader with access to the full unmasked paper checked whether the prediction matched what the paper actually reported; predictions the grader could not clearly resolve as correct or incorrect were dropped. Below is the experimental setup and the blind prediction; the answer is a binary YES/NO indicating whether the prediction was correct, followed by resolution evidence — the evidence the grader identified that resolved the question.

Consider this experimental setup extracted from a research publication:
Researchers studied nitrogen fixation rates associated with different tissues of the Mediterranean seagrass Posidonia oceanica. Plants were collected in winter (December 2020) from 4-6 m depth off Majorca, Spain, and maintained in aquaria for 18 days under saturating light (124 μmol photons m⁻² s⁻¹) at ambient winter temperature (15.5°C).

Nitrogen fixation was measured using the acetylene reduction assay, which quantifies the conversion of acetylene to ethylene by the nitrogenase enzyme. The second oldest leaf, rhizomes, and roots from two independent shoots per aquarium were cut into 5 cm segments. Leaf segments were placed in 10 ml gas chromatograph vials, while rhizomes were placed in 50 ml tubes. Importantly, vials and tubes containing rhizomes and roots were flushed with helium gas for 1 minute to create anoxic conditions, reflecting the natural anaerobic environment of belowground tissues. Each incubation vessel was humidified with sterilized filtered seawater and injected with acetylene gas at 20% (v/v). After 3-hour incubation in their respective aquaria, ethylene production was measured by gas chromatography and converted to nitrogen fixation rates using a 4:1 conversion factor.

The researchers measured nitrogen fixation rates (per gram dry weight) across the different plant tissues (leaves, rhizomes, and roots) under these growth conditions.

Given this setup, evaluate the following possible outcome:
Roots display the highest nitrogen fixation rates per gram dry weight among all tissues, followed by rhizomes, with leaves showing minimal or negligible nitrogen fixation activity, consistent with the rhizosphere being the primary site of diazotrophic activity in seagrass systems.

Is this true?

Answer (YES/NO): NO